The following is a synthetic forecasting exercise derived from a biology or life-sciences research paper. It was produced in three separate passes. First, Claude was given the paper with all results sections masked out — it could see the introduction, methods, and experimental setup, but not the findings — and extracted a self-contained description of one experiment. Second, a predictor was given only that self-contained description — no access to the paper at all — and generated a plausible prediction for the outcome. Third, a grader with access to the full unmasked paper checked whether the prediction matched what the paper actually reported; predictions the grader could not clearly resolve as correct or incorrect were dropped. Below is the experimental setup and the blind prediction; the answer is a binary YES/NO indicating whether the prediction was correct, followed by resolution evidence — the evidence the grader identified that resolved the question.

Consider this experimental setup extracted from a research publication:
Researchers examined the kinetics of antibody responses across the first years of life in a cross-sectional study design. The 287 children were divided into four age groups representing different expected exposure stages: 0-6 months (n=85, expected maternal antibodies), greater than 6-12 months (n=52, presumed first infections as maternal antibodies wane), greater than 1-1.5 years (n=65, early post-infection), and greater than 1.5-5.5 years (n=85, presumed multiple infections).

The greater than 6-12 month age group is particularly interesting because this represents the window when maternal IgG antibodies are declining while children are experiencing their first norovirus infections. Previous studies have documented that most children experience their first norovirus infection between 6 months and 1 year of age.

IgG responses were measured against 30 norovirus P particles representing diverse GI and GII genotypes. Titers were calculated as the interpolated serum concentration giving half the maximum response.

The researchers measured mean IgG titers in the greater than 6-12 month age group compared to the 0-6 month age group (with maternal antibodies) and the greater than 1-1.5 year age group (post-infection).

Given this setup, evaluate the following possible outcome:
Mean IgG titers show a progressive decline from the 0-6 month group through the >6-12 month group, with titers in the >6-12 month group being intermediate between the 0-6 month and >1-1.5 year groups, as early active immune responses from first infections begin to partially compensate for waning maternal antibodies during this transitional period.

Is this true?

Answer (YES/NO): NO